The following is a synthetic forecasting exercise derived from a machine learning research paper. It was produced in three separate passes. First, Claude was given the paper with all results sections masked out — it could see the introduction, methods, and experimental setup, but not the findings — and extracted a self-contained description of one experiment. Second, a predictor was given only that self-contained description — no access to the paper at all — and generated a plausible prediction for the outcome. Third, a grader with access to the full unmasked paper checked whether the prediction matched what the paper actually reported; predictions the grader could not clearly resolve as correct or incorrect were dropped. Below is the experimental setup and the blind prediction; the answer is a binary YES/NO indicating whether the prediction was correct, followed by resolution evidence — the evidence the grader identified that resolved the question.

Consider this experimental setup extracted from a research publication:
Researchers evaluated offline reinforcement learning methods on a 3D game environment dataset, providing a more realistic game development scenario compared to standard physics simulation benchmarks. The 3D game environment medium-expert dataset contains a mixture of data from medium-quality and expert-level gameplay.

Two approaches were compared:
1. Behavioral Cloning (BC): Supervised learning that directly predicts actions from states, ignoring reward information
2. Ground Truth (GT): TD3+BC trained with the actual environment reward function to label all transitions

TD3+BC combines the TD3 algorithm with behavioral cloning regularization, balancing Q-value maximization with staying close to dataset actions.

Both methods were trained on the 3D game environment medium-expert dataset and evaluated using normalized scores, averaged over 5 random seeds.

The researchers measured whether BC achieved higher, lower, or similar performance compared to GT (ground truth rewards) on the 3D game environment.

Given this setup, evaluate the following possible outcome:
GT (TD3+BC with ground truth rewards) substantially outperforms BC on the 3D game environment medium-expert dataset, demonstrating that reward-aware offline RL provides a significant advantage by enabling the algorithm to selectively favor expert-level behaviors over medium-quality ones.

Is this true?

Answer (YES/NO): NO